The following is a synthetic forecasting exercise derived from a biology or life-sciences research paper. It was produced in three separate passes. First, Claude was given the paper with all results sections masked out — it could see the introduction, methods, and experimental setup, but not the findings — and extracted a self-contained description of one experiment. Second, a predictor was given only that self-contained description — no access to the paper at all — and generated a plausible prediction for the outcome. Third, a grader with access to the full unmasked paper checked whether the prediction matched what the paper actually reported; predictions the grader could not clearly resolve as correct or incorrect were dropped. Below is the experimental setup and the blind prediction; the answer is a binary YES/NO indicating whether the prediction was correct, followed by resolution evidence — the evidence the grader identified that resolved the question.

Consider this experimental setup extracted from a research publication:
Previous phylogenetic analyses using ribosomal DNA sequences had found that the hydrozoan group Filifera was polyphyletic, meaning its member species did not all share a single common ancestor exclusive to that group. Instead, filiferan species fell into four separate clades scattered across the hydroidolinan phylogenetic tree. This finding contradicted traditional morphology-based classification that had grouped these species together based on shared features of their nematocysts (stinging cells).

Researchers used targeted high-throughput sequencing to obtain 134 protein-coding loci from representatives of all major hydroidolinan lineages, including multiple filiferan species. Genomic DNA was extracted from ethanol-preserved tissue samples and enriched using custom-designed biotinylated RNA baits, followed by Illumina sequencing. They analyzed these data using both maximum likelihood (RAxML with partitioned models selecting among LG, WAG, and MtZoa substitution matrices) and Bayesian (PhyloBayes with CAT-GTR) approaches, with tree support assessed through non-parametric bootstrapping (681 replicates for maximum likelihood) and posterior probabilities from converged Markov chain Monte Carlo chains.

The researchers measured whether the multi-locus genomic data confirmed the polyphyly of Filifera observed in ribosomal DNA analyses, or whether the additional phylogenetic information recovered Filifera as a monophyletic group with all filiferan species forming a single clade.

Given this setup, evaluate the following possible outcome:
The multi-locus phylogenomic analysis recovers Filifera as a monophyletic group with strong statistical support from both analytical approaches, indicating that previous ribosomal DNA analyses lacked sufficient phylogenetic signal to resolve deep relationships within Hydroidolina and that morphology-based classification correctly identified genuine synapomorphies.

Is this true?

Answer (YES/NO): NO